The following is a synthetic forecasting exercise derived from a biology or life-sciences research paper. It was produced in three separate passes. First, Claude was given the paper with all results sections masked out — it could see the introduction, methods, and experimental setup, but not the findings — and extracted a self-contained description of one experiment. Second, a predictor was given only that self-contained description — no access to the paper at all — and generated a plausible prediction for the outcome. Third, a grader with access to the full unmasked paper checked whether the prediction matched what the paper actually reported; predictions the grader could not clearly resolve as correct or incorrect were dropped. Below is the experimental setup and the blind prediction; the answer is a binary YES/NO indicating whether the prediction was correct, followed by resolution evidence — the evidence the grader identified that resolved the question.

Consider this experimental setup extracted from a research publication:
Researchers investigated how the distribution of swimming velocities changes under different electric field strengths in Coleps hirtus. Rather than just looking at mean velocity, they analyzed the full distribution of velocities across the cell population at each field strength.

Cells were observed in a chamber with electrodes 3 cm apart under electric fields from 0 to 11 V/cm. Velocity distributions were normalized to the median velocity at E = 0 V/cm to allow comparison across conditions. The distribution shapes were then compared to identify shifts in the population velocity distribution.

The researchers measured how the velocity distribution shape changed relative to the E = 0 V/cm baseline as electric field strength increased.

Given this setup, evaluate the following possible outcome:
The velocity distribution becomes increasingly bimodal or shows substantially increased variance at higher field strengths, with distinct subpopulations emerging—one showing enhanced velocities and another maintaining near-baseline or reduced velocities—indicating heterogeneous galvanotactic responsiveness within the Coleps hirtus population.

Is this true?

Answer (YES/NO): NO